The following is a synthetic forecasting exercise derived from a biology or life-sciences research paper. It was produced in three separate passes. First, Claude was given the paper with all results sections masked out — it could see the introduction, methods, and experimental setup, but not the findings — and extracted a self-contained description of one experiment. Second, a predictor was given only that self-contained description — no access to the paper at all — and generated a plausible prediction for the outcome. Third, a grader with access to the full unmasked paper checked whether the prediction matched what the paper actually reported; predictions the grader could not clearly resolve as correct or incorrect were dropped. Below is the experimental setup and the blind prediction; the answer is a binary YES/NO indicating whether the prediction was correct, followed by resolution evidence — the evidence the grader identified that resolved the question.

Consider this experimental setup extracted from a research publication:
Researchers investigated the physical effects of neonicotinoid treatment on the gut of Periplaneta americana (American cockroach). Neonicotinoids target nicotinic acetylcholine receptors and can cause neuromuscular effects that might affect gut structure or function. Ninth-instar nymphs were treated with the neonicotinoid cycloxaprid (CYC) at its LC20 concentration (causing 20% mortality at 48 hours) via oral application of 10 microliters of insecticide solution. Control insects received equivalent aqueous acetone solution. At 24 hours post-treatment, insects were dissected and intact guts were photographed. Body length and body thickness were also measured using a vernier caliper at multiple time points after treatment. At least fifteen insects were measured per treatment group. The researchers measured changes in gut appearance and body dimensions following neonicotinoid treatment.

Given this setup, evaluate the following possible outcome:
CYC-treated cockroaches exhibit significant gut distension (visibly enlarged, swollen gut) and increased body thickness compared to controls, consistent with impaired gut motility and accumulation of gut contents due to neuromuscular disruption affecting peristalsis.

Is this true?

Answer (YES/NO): NO